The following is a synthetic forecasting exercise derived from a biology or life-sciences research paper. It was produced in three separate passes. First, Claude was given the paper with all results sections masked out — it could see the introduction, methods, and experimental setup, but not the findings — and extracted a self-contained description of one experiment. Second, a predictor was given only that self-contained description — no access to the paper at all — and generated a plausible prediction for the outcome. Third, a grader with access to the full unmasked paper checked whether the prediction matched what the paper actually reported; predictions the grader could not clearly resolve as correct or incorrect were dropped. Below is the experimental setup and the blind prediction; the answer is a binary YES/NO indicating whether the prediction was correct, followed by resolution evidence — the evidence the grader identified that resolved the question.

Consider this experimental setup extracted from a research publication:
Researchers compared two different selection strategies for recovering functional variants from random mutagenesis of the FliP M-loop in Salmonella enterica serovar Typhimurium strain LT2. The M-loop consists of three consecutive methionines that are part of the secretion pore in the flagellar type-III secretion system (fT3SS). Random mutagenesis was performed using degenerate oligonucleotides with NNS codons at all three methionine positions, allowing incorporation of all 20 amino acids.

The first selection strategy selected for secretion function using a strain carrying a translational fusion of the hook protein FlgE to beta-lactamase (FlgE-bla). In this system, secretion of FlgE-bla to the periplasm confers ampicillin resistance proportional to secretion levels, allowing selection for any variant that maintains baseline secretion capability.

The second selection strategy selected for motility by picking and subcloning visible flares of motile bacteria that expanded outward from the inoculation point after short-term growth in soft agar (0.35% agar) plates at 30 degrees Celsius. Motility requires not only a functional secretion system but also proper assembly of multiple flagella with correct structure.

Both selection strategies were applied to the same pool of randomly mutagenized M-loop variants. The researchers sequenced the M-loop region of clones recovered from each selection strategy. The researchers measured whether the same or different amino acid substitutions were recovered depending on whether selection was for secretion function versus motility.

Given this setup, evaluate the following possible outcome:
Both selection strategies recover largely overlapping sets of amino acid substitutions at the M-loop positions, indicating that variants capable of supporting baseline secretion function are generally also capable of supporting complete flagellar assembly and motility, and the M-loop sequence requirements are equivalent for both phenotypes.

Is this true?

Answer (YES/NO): YES